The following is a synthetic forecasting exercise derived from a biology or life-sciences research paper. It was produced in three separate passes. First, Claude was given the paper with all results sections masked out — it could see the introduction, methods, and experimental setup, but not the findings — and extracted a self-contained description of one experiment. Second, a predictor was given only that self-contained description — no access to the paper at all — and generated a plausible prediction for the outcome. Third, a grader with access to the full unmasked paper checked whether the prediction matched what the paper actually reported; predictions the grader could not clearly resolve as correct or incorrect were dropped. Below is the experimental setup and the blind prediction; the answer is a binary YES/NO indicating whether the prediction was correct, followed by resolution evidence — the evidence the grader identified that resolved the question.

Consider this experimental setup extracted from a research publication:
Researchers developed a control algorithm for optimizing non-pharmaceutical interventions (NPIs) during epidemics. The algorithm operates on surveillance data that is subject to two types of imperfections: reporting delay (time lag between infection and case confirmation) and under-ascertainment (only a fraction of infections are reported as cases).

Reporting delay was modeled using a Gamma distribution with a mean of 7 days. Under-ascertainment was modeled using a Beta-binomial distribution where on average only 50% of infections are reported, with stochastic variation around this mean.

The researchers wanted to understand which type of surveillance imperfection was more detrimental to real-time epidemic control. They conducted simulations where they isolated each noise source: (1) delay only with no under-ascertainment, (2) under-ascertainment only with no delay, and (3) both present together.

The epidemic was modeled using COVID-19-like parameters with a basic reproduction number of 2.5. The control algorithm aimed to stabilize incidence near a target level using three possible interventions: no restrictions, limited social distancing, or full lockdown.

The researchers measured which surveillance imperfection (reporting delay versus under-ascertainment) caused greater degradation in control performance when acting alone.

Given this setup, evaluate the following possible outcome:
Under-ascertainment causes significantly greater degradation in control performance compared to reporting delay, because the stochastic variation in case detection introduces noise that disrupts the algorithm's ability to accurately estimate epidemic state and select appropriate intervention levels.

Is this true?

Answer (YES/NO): NO